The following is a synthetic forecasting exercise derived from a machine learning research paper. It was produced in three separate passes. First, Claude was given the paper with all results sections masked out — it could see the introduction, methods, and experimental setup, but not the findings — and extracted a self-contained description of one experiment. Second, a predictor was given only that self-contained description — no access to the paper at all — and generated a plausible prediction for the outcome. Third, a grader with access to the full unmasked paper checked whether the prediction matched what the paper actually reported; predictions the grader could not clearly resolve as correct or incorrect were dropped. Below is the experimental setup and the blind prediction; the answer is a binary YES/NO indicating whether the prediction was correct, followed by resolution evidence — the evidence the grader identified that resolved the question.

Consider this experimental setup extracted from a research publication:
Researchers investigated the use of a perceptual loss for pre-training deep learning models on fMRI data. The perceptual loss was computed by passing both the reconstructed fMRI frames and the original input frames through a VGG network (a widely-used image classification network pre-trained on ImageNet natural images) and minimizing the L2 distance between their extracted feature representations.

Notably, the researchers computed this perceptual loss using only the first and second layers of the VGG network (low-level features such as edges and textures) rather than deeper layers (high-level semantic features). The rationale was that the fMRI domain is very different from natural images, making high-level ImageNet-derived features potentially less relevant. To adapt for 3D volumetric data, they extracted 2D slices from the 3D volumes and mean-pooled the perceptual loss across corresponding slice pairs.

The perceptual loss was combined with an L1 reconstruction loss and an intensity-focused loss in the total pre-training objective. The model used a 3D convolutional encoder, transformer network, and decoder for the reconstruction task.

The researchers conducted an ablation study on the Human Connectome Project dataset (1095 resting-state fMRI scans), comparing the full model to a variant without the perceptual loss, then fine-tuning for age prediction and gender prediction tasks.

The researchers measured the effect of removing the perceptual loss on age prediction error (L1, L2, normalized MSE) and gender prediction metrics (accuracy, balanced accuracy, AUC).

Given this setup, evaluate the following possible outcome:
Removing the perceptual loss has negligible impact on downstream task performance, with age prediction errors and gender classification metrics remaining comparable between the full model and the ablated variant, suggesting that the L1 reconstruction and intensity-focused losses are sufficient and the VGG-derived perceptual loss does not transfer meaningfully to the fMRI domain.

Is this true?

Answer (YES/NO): NO